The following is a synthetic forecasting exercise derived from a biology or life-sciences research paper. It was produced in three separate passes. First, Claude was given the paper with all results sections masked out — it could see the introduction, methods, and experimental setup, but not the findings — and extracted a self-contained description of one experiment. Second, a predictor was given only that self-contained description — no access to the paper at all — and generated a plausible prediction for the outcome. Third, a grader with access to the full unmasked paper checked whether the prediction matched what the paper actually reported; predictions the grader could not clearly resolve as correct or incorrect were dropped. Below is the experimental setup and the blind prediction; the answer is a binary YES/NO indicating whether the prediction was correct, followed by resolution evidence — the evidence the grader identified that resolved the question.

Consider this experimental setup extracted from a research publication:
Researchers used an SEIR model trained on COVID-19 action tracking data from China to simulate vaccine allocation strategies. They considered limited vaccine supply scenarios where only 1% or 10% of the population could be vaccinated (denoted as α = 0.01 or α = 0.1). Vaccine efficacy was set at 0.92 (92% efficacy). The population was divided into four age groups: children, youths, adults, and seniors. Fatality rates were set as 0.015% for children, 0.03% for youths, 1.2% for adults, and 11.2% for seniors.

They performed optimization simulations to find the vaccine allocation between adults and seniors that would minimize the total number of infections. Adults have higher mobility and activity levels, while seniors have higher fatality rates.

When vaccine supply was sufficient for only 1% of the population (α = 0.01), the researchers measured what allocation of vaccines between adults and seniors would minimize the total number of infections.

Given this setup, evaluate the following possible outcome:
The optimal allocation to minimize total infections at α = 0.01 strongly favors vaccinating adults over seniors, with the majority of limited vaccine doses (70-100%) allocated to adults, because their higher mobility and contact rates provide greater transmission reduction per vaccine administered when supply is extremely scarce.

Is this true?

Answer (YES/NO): YES